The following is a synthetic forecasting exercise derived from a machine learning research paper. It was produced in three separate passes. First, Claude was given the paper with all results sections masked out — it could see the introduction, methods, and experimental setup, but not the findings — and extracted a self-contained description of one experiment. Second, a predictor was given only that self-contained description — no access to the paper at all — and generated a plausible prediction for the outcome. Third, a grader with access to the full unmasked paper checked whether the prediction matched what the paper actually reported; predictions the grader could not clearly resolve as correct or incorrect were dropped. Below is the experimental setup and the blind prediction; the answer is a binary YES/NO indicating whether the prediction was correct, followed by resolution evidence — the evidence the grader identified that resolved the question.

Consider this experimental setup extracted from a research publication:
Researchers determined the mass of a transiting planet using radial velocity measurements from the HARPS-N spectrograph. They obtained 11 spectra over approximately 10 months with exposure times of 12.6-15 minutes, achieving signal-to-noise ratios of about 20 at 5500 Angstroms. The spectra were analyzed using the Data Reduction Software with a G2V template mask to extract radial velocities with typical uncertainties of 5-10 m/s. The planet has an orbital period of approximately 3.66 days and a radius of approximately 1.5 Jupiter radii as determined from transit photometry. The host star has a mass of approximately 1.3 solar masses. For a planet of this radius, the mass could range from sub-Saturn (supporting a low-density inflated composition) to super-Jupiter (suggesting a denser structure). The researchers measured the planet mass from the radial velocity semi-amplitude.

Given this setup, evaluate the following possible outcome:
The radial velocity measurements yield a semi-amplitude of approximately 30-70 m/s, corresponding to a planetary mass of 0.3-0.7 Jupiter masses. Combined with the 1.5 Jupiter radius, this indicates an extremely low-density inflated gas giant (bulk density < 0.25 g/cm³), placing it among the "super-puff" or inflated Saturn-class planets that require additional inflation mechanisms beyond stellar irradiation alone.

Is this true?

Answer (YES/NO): NO